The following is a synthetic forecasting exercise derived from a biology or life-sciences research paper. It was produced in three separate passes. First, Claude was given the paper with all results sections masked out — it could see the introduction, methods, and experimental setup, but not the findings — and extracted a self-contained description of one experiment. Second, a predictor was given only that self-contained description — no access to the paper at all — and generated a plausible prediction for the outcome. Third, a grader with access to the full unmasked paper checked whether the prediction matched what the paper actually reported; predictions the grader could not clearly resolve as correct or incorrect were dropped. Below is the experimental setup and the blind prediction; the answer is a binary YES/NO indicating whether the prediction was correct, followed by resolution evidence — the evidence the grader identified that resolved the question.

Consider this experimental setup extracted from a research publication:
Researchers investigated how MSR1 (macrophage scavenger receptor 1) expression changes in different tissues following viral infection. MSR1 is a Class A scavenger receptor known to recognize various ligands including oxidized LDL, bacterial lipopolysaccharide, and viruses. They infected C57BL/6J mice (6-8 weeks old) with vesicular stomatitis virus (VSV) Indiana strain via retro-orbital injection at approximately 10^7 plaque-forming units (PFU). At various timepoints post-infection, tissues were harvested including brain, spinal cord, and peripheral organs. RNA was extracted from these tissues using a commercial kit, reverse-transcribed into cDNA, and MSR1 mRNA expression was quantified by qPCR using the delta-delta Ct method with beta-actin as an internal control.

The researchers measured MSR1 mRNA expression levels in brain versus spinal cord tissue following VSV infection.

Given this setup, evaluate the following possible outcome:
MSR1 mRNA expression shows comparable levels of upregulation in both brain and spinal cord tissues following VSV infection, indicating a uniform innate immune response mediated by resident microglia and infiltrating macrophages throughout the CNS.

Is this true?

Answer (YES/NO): NO